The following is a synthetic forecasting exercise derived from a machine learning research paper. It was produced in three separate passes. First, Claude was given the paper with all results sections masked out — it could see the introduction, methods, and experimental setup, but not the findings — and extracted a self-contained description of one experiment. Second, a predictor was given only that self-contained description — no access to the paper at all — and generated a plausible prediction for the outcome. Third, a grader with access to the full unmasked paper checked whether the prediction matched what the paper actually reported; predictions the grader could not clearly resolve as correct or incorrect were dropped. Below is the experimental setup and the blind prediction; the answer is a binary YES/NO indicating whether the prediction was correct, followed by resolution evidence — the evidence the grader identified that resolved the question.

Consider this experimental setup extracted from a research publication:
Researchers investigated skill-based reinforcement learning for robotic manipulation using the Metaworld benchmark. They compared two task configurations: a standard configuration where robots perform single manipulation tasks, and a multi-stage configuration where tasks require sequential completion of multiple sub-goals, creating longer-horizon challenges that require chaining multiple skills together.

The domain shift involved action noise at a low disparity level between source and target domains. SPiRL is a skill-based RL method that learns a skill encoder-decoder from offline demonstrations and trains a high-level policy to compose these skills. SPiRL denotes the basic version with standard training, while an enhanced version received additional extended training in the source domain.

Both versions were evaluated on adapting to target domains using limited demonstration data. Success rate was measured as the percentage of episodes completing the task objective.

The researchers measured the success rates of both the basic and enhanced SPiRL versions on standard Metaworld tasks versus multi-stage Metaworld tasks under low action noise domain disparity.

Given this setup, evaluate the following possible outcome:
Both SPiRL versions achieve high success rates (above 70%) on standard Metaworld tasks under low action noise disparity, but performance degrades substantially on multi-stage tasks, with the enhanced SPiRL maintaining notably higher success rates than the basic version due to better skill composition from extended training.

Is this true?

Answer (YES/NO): NO